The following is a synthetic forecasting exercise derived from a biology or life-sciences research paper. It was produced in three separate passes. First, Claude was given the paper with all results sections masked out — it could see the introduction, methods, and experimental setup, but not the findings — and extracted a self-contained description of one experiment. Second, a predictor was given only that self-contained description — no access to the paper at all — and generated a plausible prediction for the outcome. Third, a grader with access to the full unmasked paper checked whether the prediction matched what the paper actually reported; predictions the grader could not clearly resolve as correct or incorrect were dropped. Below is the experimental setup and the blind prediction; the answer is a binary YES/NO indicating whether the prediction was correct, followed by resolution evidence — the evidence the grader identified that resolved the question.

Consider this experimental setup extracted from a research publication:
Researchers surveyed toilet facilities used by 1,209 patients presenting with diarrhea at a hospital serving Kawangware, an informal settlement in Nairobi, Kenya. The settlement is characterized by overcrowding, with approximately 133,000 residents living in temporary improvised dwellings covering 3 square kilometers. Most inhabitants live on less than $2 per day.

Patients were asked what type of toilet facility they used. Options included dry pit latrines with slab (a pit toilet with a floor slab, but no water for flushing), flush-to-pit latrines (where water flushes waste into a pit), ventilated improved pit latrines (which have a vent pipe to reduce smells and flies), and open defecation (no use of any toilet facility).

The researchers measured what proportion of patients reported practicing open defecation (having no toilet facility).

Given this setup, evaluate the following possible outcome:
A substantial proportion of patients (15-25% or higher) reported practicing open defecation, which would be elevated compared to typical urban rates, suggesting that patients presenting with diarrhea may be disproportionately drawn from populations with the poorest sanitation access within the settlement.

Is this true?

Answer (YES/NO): NO